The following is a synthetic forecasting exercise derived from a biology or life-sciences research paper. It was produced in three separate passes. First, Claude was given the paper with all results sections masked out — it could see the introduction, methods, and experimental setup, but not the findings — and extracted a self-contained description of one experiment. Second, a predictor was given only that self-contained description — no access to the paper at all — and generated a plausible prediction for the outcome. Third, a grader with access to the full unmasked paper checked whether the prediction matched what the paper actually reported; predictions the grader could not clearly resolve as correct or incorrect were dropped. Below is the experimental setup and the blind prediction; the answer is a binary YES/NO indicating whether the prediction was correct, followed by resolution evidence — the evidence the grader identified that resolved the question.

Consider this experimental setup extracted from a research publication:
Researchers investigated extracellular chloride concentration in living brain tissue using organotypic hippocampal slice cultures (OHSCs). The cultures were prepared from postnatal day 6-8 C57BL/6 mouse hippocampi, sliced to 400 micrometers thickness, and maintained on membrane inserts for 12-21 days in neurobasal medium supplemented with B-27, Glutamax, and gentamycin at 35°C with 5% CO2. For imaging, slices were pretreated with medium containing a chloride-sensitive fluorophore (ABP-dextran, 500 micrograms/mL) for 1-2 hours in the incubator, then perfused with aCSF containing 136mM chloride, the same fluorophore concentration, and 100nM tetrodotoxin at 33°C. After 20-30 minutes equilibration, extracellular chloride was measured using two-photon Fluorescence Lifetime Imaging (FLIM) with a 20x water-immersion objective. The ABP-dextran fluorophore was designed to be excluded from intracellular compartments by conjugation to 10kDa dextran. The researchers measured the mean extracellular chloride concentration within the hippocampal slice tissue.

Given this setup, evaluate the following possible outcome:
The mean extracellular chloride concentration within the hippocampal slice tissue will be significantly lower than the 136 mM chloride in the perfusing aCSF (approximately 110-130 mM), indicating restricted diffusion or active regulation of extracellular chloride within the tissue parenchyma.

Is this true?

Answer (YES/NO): NO